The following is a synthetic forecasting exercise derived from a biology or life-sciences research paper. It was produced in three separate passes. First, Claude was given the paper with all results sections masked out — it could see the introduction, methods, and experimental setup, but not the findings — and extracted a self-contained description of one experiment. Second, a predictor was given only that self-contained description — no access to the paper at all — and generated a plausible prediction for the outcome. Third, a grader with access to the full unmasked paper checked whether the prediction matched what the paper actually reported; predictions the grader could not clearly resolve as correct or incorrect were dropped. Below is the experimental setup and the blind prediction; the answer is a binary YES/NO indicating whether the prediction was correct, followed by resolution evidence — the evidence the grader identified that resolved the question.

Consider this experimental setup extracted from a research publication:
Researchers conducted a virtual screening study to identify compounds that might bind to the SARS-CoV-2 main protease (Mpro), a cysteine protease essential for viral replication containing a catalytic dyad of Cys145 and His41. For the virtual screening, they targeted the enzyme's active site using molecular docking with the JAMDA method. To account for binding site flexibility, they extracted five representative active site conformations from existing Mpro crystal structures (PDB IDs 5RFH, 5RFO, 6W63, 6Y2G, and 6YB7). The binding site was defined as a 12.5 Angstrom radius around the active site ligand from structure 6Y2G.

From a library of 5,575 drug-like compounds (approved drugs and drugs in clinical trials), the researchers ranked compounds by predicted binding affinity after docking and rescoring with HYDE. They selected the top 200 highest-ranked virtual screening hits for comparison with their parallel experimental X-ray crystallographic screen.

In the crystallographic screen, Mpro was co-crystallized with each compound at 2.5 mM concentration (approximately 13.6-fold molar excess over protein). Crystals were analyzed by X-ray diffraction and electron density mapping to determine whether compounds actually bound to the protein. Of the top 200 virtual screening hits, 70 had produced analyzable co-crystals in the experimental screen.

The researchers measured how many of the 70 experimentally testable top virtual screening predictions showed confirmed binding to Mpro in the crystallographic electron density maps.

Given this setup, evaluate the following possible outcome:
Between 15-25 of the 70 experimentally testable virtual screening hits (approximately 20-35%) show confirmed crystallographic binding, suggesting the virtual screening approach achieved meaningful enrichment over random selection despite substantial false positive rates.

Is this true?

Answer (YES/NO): NO